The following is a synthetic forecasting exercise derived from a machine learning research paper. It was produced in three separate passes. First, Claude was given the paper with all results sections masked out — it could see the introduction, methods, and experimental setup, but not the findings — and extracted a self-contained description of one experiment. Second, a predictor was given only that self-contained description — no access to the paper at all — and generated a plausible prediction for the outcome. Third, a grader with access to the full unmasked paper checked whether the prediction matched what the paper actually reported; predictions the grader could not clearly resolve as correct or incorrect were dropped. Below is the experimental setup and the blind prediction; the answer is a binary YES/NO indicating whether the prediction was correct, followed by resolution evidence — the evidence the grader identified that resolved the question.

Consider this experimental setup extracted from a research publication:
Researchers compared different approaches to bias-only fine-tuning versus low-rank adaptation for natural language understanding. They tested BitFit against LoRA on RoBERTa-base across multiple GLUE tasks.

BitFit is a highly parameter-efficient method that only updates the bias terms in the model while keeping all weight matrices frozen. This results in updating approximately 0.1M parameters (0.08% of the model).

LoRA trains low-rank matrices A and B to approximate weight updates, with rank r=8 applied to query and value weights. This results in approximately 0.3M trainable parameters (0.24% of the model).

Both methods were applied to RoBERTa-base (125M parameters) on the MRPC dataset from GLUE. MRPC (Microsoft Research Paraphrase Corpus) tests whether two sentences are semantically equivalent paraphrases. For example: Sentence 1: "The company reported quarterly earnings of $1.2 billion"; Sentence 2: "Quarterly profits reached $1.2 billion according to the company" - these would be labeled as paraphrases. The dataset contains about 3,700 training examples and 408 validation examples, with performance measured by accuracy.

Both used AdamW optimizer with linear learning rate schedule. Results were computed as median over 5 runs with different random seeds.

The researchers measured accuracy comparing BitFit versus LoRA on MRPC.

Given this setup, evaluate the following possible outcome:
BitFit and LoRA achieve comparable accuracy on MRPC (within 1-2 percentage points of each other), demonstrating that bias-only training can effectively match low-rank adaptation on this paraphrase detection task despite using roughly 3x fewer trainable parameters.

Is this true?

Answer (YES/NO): NO